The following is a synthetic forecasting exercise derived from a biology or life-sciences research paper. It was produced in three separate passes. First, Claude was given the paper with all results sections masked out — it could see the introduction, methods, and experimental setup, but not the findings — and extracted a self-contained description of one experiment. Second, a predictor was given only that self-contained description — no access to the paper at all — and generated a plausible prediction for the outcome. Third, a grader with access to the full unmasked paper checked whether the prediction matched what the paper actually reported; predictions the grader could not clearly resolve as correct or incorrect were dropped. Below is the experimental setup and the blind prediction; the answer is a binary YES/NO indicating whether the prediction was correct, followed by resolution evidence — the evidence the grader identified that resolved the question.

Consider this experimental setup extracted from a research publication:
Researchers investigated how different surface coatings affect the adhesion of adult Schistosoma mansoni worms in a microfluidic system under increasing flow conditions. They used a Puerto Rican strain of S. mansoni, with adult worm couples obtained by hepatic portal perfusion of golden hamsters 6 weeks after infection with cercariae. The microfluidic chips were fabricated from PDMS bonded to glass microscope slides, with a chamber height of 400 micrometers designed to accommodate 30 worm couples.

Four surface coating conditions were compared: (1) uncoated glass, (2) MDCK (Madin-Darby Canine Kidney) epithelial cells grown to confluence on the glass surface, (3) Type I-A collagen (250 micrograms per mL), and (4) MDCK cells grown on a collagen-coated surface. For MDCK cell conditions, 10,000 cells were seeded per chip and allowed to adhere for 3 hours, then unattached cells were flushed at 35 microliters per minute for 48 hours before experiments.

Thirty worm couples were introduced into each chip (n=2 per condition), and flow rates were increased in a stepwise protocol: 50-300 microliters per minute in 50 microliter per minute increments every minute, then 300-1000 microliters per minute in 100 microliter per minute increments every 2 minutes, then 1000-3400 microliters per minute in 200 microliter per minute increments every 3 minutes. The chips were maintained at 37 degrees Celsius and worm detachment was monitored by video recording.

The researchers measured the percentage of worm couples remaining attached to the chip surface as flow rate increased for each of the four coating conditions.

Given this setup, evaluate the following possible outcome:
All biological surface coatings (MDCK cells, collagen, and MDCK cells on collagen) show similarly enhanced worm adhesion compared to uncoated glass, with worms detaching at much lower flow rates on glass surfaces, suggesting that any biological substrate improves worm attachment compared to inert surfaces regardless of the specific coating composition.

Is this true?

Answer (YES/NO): NO